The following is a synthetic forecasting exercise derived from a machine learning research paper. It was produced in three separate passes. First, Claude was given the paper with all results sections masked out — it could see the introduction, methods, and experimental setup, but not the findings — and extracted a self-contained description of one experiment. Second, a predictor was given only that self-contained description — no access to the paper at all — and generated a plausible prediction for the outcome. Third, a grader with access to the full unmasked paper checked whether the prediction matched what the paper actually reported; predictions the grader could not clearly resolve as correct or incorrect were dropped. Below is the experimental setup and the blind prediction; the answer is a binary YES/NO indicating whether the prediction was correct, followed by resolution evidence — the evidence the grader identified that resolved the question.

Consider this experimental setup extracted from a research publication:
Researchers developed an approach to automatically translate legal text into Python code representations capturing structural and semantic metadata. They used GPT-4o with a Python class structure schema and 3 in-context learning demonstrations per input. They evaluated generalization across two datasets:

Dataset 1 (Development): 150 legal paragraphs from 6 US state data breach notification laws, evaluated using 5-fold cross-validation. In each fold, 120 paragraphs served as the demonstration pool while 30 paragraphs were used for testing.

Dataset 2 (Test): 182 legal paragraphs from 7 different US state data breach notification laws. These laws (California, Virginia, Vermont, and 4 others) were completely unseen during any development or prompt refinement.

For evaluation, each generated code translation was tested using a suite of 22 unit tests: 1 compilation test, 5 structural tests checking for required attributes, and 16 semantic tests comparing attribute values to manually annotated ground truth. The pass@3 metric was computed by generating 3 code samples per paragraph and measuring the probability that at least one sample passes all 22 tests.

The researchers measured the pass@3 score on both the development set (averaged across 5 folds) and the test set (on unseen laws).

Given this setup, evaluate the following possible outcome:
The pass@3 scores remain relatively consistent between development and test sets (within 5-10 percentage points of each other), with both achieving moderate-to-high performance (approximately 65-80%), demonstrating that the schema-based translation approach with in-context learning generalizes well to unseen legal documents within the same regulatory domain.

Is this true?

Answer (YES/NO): NO